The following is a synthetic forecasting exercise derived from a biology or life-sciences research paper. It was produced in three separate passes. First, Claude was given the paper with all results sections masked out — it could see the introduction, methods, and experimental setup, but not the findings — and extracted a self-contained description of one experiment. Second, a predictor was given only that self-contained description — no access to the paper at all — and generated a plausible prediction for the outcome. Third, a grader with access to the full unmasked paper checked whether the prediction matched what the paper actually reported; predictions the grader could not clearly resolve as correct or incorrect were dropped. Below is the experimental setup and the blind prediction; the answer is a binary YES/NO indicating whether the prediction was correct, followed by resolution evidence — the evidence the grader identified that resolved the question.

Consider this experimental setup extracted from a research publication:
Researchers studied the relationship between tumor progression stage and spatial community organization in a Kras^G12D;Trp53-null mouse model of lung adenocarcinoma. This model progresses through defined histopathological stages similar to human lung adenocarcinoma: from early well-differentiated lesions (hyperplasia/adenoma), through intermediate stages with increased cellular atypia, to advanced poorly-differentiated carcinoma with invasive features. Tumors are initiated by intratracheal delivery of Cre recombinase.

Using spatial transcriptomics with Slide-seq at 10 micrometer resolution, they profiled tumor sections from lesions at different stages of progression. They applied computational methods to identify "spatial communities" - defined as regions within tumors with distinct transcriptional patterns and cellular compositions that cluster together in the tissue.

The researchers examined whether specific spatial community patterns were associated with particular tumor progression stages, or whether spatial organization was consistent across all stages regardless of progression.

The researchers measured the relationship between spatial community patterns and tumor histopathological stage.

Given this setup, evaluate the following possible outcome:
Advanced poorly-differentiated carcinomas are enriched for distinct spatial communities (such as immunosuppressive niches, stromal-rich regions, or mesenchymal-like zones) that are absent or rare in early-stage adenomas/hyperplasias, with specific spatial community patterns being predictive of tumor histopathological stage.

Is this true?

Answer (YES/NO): YES